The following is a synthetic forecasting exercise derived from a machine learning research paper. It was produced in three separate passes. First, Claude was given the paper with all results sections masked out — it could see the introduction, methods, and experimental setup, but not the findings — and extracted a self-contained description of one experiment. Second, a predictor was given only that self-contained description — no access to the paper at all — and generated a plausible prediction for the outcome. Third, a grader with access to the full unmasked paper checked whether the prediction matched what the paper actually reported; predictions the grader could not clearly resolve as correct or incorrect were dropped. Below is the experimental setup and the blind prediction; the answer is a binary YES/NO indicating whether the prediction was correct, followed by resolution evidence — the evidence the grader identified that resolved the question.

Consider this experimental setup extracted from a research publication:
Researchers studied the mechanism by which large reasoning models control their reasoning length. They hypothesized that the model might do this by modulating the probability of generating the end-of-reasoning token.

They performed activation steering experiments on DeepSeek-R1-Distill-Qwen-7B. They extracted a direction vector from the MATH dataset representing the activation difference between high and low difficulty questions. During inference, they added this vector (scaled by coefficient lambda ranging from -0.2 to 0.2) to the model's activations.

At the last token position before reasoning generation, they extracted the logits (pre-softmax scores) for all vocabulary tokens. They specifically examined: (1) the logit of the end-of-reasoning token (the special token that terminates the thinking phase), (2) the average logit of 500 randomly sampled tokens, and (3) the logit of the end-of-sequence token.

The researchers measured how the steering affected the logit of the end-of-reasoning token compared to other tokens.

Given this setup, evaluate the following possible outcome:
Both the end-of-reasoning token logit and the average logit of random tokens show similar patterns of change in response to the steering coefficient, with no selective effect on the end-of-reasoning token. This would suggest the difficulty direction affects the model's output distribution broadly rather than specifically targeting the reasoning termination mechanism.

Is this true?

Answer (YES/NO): NO